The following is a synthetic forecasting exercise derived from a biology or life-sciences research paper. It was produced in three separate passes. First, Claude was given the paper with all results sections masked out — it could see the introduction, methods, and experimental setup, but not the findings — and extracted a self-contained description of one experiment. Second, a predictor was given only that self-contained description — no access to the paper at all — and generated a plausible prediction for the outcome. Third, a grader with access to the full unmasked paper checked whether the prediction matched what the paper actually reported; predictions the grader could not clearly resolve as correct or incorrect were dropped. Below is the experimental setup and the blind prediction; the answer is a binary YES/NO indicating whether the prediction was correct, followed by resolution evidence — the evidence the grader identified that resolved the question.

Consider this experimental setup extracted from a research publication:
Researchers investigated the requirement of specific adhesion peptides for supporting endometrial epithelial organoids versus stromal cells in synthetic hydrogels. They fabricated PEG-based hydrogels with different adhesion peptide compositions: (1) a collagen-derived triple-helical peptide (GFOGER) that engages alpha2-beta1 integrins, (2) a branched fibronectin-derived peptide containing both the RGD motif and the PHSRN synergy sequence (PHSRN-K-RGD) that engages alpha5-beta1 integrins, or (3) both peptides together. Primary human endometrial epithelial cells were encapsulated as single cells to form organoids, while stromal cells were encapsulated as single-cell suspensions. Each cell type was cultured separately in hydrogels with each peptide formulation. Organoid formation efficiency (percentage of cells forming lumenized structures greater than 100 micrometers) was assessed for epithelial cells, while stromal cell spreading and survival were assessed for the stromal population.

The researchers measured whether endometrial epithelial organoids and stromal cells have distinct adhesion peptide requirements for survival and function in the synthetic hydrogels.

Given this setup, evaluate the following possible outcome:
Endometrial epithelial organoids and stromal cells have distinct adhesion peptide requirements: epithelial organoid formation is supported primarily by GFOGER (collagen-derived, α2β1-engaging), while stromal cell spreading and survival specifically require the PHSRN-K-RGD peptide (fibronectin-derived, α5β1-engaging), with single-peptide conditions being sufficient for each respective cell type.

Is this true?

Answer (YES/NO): NO